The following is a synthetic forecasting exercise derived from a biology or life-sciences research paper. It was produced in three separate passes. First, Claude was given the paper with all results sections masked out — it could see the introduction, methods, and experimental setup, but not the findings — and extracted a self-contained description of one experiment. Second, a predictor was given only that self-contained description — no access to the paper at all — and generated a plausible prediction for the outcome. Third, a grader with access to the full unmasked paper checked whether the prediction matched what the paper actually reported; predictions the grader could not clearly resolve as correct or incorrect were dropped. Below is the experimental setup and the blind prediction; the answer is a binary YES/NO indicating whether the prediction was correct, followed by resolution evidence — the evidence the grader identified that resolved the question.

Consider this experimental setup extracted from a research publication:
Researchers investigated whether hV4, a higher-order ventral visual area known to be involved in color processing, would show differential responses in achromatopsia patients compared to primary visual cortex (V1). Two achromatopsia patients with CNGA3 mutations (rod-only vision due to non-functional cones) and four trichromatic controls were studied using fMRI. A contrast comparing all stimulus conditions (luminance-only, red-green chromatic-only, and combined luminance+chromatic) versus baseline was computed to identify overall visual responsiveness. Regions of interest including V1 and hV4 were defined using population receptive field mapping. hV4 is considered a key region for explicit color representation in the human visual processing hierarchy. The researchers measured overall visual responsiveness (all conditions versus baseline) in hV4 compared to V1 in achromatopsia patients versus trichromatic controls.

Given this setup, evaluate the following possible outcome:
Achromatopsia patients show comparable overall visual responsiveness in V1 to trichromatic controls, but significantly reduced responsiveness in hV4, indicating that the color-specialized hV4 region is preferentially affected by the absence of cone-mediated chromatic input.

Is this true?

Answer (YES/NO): NO